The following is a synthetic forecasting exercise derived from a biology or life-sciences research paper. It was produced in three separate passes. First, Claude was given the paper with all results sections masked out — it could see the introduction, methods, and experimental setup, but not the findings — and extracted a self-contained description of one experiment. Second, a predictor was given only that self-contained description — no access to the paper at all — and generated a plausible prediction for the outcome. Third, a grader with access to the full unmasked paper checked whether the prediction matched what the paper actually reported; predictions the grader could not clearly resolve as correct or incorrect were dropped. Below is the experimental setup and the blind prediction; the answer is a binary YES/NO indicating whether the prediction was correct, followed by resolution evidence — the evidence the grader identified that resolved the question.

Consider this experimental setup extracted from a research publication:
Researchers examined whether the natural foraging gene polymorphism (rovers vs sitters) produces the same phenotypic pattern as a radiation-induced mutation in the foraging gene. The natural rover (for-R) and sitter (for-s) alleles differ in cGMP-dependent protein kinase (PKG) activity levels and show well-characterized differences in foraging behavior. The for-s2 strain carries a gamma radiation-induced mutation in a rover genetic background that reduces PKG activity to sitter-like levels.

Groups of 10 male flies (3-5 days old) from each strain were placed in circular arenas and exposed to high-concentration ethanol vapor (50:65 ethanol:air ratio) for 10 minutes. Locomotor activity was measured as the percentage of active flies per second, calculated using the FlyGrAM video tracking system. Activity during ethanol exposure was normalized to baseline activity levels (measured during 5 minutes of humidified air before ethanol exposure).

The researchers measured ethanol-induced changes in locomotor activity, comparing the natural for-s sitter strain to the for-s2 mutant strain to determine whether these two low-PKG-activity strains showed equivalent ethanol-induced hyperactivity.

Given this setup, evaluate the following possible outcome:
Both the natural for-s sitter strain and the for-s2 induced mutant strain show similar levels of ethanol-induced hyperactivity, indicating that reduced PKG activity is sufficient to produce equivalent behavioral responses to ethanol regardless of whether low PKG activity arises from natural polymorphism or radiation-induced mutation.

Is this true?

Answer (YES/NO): NO